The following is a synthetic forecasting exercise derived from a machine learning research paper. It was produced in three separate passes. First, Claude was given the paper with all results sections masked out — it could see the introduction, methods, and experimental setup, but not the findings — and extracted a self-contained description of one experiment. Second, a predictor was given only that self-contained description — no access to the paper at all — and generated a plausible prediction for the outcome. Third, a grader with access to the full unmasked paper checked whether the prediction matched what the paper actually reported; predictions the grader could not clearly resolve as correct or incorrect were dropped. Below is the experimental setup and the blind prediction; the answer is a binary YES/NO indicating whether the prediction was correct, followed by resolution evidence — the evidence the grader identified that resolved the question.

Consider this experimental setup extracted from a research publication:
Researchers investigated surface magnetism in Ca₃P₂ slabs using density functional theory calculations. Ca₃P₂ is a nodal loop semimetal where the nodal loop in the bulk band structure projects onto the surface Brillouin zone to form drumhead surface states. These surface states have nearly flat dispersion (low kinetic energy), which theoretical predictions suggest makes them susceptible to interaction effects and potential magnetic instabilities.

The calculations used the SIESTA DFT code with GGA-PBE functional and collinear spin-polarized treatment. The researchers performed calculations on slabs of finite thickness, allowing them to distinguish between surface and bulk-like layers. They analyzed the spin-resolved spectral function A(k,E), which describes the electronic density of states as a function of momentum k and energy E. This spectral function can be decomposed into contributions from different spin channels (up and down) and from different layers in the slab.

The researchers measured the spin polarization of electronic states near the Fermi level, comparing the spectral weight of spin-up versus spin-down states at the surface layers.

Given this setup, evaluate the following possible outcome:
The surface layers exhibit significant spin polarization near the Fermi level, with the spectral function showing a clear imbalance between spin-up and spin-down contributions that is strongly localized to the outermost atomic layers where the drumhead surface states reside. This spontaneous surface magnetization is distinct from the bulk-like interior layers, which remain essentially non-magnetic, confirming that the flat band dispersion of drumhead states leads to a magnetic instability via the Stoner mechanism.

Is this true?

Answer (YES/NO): NO